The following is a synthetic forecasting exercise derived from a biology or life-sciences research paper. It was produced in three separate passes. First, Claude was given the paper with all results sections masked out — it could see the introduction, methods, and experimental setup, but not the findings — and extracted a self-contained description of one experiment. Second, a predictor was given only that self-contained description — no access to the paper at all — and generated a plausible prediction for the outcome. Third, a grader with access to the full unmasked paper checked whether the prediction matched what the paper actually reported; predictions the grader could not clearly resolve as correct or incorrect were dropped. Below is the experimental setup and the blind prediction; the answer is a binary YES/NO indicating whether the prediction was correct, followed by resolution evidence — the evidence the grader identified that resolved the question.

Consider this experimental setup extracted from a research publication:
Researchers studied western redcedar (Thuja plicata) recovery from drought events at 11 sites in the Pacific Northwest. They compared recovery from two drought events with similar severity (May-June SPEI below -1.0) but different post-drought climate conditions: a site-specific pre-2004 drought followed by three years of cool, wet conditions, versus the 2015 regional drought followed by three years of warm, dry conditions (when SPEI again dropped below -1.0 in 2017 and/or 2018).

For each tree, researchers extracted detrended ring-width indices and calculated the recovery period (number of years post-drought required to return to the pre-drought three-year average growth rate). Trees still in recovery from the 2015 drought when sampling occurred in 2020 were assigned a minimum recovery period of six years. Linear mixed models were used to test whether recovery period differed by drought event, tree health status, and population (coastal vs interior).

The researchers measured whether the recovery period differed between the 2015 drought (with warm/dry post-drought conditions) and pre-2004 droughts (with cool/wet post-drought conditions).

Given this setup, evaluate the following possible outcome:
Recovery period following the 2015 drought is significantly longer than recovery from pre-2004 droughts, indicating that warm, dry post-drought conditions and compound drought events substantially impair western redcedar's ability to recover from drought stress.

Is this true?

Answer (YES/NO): YES